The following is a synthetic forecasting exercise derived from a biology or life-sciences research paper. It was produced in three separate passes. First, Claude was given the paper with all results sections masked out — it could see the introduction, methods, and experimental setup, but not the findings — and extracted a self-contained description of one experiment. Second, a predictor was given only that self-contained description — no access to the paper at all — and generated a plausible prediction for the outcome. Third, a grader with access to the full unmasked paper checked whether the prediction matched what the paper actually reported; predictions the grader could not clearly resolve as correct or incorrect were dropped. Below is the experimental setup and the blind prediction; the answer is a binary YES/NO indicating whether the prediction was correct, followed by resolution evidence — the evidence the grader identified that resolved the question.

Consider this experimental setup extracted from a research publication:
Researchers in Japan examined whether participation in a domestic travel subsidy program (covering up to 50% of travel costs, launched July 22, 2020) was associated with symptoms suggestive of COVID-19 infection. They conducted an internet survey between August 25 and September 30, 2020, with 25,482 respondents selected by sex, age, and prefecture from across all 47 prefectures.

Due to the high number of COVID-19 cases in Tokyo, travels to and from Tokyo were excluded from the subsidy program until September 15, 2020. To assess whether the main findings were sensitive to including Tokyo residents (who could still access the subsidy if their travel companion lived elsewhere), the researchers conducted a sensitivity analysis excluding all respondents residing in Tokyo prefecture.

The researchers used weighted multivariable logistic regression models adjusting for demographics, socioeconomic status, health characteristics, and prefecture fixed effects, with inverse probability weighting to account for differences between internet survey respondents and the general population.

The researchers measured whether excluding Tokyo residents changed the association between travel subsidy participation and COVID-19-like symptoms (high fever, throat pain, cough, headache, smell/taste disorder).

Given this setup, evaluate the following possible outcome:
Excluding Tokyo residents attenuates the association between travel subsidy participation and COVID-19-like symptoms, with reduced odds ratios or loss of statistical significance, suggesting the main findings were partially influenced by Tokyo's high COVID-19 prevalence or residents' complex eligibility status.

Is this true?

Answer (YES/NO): NO